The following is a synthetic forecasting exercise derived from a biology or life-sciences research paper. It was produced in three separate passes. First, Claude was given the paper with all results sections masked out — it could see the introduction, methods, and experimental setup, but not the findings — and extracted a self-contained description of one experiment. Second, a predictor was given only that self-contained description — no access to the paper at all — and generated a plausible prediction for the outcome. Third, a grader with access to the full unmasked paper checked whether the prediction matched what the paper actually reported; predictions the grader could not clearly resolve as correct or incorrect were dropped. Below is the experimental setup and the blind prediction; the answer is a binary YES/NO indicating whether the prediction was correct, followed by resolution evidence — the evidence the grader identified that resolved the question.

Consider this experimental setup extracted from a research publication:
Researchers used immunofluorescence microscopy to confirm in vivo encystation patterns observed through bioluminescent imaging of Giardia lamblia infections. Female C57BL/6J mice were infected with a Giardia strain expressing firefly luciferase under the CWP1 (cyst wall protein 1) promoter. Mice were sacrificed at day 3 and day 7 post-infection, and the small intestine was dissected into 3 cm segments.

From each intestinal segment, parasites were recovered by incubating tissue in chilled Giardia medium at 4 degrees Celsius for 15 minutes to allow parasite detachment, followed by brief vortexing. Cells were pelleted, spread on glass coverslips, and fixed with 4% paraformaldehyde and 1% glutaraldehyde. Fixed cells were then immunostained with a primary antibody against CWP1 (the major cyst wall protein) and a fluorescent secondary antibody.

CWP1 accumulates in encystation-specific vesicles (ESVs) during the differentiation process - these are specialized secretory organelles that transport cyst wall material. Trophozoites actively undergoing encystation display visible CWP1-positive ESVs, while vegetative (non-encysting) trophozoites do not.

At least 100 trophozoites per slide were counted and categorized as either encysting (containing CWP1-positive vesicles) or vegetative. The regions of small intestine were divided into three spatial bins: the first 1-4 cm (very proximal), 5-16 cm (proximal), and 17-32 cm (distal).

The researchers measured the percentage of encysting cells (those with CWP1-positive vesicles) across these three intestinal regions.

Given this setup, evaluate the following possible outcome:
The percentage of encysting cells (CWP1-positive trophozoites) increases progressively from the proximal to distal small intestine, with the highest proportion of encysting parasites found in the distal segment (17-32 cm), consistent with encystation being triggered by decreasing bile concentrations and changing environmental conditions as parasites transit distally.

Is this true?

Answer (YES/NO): NO